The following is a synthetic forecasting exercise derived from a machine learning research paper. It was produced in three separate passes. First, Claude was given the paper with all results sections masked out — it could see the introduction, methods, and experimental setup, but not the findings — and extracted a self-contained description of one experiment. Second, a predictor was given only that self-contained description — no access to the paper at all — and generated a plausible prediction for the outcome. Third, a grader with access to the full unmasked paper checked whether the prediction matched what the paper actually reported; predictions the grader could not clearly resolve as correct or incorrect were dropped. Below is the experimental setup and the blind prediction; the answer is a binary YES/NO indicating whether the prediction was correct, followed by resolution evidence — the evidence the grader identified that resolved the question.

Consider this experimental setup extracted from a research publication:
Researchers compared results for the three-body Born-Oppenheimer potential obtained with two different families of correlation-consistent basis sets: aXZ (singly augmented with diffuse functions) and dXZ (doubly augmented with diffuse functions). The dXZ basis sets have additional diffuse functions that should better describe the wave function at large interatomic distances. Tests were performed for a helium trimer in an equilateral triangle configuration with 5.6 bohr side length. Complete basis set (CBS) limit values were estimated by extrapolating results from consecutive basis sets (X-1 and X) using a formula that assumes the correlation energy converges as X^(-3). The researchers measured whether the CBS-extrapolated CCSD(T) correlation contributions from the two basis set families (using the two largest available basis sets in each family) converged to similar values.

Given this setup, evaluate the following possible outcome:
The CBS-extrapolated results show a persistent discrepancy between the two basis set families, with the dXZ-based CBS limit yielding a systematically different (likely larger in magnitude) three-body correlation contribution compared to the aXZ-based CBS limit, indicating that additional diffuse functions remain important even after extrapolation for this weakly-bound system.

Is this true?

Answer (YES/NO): NO